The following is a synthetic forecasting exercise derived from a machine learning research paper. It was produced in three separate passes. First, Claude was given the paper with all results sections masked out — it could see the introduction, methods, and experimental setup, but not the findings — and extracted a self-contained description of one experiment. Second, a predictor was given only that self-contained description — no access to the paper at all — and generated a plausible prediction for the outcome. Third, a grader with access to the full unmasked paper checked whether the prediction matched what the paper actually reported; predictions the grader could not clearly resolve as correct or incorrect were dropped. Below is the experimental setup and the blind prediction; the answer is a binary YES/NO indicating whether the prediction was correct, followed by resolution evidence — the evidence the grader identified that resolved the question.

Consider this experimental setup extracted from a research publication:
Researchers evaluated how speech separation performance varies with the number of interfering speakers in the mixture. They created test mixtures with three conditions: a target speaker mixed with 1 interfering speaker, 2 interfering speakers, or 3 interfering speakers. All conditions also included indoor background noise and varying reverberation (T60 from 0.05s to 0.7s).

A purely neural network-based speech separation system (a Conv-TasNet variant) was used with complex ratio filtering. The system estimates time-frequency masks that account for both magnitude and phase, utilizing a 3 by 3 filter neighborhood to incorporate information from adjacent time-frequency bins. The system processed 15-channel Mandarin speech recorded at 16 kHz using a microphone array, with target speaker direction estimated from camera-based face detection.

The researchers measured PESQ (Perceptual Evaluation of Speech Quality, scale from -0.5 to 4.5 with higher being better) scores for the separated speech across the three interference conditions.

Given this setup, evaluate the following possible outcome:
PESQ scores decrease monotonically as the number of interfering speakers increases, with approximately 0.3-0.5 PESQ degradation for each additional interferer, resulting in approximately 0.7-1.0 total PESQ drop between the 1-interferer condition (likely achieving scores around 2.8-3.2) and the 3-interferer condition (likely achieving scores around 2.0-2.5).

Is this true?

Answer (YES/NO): NO